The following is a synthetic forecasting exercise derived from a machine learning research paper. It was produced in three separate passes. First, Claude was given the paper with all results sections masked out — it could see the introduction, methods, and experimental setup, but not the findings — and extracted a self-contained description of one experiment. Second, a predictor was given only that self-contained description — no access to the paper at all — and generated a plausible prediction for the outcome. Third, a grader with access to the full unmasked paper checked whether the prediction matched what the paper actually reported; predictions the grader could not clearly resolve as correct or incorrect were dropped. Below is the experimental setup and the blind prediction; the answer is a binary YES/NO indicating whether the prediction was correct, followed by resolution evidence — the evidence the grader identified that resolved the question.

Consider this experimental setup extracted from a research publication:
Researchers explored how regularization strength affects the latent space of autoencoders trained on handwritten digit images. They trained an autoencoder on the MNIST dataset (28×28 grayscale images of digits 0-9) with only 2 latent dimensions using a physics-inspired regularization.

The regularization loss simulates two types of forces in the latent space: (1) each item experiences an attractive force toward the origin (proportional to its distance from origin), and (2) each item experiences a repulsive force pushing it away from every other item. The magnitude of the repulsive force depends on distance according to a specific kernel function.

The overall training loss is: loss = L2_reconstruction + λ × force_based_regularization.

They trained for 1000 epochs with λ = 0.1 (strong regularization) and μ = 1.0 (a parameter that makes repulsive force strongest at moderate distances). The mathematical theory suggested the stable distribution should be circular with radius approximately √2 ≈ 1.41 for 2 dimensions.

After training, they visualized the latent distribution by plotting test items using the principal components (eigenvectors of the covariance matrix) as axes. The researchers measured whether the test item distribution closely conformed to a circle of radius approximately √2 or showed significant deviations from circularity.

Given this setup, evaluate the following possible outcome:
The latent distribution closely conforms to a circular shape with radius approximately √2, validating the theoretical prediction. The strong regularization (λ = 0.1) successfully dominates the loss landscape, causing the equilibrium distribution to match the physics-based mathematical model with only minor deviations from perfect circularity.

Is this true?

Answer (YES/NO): YES